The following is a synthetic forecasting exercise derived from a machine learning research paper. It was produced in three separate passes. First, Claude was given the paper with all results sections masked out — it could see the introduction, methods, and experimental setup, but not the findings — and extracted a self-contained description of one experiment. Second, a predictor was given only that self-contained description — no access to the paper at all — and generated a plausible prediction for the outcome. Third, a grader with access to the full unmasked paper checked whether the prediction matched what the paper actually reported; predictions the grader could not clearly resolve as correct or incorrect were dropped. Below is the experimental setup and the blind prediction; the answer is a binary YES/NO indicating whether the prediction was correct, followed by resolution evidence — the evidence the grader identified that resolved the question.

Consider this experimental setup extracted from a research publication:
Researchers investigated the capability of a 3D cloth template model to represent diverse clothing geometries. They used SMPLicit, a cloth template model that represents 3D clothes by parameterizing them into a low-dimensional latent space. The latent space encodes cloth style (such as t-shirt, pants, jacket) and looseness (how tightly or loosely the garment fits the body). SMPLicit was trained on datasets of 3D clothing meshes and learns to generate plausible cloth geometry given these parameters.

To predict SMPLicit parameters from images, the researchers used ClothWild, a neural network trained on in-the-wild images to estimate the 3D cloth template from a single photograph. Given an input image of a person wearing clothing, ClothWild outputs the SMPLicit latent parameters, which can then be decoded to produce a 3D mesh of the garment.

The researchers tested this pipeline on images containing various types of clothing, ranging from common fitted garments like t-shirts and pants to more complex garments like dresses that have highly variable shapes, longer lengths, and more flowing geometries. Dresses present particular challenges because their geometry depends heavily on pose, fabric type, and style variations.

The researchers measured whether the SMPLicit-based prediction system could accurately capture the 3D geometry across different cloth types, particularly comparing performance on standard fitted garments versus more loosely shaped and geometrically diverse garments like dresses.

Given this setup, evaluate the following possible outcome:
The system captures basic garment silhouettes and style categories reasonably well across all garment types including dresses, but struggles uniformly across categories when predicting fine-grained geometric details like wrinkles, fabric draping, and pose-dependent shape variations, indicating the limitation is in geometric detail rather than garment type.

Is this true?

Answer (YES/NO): NO